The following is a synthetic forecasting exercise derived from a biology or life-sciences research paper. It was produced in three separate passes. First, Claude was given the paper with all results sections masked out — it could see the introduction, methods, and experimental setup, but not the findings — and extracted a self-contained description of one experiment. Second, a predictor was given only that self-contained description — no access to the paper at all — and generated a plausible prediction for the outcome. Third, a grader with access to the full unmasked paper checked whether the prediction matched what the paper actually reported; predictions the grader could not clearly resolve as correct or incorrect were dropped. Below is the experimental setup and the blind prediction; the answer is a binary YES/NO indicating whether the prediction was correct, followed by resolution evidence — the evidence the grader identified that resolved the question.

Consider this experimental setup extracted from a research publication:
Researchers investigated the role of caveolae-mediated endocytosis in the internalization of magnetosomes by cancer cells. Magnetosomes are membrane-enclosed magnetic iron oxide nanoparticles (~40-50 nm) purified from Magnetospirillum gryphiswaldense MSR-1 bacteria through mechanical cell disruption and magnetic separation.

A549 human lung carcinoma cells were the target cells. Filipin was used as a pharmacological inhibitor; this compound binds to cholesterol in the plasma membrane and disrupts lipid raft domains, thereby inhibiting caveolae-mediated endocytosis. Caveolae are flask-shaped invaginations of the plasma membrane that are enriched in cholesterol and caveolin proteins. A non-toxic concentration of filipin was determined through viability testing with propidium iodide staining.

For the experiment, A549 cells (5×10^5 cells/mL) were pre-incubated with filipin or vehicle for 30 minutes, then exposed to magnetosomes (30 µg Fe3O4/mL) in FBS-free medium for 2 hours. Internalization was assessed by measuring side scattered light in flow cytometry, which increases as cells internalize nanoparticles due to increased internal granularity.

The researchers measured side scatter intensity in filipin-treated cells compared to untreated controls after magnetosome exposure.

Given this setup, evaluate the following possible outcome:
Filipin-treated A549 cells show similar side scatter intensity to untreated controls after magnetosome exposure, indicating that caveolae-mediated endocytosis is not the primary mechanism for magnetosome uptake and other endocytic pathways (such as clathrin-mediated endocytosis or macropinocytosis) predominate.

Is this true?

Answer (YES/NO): NO